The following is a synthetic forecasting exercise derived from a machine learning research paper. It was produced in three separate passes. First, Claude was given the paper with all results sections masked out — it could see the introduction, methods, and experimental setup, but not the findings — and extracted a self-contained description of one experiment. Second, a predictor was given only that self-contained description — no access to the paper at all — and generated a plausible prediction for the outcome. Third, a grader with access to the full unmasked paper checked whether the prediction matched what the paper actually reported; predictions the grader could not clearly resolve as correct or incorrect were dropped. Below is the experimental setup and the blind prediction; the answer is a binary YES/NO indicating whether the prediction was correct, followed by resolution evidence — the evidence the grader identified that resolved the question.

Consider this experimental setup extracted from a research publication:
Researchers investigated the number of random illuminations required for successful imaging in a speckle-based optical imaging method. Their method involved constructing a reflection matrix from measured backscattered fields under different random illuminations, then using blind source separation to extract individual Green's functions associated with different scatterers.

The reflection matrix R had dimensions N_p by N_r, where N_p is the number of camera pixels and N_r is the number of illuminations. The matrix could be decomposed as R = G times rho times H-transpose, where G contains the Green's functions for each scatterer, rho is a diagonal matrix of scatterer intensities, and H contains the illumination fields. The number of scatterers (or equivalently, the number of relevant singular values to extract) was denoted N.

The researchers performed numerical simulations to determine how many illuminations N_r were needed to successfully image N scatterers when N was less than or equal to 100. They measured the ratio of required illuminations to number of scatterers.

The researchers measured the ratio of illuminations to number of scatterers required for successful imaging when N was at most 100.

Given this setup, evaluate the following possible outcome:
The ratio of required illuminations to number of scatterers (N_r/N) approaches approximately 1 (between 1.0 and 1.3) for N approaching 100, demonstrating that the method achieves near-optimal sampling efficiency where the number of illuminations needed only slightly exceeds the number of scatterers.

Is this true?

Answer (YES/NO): NO